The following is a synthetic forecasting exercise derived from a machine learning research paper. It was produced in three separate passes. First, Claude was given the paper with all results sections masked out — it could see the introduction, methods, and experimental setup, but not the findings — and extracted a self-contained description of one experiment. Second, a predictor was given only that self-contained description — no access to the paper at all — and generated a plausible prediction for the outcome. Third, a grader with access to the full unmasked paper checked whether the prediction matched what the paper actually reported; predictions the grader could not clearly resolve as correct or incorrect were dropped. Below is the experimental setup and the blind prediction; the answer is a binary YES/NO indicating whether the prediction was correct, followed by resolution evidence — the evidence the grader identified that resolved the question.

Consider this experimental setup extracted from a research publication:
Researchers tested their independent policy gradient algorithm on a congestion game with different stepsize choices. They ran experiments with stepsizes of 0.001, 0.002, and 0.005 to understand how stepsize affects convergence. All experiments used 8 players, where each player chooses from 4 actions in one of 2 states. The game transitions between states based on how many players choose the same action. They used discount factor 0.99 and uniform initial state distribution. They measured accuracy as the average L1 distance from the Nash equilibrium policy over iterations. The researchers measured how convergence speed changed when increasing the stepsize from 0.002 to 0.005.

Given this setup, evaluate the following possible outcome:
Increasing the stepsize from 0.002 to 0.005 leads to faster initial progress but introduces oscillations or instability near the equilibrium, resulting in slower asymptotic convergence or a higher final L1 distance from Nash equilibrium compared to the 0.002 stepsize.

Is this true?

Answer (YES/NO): NO